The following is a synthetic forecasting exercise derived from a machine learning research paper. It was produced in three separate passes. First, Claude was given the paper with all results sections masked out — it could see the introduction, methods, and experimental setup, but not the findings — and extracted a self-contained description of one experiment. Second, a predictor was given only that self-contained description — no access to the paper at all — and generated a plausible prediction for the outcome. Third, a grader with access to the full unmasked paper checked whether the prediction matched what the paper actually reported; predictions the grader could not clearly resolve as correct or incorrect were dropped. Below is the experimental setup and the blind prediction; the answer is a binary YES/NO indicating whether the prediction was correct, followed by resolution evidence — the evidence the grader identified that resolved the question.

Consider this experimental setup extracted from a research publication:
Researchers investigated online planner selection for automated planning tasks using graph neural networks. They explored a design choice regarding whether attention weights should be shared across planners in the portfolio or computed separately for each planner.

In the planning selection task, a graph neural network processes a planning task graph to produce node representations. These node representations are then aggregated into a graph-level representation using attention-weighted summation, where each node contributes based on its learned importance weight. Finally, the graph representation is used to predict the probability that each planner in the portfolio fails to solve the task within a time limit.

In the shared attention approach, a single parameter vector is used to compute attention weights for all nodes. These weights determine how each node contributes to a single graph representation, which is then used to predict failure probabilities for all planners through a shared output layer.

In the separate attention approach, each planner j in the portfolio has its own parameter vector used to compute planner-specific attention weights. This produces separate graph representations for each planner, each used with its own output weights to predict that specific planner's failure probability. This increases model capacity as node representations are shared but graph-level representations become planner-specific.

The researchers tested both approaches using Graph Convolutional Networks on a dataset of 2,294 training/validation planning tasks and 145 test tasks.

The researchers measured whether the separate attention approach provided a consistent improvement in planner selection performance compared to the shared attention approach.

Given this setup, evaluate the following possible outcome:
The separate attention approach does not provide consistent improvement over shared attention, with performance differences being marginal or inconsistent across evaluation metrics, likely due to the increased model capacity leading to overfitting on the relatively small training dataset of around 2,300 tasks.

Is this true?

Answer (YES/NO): YES